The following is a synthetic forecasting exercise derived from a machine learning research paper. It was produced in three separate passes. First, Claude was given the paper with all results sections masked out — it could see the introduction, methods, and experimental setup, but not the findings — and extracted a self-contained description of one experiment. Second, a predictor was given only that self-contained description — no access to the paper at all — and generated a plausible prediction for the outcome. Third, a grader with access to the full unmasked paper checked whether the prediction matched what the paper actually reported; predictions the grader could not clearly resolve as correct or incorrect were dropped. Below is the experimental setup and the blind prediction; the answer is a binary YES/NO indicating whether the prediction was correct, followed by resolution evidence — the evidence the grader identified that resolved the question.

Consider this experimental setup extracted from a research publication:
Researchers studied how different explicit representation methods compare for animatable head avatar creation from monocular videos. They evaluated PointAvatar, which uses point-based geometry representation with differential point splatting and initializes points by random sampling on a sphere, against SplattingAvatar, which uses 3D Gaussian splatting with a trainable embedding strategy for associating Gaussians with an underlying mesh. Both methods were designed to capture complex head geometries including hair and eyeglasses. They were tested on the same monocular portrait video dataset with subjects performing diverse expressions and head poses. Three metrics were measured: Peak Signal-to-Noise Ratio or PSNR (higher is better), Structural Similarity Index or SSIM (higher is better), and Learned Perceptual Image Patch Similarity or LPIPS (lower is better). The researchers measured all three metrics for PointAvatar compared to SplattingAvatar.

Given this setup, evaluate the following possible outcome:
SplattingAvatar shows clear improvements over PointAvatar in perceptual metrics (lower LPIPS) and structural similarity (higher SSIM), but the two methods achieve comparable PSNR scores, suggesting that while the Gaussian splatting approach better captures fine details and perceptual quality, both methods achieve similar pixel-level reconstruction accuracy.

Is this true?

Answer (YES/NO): NO